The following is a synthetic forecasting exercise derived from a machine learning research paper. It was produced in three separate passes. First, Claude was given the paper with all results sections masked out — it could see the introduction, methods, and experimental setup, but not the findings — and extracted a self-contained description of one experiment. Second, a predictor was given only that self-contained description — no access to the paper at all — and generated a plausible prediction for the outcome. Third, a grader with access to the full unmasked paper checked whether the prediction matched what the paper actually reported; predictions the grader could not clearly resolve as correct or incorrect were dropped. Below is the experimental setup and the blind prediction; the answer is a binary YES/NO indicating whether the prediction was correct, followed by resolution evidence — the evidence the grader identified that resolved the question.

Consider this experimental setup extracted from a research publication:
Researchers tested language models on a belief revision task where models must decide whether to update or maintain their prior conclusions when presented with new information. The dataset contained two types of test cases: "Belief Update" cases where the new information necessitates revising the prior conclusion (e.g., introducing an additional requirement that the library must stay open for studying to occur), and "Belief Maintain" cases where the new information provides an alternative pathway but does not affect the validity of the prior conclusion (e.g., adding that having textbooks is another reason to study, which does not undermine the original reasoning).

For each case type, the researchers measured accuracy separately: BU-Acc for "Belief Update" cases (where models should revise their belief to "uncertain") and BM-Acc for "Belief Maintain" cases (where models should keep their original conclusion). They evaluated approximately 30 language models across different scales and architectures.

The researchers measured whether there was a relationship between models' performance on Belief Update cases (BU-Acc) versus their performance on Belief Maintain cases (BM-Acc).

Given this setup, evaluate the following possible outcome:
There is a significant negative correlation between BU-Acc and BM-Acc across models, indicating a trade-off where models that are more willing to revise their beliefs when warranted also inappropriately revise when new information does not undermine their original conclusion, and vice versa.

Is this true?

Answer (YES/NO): YES